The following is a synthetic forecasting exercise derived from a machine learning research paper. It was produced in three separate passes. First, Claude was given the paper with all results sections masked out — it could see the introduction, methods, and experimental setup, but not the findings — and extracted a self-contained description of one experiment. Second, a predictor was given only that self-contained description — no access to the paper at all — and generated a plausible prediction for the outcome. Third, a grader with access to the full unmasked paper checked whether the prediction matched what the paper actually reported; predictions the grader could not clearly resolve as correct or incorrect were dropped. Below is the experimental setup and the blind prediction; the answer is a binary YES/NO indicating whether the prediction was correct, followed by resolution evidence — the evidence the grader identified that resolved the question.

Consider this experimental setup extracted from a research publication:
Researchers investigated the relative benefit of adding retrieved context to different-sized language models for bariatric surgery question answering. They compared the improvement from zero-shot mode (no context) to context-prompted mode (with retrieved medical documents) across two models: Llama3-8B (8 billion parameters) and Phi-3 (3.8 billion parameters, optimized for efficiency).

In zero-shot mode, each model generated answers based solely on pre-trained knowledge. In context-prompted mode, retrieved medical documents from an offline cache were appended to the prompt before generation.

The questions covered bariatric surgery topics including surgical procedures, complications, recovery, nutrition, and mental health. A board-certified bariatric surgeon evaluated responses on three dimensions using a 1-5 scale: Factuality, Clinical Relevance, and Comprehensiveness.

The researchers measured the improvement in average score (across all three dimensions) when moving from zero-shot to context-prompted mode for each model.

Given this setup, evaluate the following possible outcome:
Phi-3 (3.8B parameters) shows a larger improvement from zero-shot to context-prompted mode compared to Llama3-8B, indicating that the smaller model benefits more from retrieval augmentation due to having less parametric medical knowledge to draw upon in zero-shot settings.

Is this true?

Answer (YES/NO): NO